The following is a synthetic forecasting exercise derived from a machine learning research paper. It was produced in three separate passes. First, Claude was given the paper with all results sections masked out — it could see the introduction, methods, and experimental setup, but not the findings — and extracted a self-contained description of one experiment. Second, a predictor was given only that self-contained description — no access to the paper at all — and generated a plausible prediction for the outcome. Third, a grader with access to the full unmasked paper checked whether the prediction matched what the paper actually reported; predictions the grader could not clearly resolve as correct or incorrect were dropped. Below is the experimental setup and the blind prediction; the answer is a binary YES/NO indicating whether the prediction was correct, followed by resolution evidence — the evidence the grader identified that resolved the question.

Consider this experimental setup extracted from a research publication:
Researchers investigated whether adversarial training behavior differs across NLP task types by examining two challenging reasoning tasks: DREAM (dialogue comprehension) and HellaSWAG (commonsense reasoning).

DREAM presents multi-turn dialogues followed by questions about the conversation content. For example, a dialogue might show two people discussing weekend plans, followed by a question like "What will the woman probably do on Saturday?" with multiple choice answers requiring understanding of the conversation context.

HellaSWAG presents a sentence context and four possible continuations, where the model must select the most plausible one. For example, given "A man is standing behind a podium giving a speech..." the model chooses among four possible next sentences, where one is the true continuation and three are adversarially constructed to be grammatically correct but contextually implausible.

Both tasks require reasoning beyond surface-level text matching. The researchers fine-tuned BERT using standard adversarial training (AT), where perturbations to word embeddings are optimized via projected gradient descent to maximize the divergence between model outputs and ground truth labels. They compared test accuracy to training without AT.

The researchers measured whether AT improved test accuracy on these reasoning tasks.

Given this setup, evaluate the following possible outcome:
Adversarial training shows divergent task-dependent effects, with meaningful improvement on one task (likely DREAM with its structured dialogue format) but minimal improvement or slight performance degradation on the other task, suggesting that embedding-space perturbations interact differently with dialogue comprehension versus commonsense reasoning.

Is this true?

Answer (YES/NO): NO